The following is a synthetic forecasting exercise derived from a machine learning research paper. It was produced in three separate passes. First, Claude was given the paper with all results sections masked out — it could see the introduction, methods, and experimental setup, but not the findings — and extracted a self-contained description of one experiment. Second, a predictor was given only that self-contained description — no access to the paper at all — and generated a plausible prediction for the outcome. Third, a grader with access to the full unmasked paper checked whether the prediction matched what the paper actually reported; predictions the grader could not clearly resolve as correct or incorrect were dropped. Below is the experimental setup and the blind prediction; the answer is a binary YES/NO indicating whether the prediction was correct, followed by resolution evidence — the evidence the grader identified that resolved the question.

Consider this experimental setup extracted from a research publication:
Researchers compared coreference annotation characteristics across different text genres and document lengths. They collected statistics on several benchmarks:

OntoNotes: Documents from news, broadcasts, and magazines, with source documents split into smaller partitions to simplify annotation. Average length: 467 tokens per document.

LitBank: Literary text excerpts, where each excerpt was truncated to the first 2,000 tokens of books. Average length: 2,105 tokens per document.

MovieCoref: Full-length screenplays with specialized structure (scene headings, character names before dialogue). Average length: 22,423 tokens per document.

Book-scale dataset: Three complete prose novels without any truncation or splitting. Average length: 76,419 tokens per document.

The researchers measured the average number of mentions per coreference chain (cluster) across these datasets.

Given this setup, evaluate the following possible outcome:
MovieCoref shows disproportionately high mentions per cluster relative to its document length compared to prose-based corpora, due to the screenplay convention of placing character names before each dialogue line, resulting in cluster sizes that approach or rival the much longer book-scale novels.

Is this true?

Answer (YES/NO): NO